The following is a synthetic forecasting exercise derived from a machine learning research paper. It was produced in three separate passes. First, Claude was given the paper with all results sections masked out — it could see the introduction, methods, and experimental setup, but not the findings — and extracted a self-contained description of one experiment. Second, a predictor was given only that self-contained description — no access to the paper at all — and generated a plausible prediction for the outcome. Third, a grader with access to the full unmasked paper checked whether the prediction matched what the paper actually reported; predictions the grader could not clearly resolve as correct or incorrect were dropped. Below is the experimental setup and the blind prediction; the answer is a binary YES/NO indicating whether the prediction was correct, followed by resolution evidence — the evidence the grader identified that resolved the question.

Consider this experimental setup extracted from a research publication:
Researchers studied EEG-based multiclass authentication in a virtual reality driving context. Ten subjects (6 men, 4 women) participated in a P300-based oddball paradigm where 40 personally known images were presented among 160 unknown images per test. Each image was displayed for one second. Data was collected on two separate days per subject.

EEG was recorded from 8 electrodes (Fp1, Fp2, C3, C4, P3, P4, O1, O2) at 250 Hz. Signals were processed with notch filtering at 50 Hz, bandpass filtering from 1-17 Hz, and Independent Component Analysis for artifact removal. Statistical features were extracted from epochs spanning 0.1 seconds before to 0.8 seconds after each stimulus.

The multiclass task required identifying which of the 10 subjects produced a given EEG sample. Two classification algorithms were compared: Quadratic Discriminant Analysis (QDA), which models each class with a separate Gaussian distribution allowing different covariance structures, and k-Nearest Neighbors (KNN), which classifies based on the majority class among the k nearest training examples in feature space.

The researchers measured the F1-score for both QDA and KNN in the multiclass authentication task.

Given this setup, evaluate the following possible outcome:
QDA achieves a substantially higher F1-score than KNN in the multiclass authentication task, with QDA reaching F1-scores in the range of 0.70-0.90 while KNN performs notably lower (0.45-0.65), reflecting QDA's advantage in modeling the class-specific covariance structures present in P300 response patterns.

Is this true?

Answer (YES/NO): NO